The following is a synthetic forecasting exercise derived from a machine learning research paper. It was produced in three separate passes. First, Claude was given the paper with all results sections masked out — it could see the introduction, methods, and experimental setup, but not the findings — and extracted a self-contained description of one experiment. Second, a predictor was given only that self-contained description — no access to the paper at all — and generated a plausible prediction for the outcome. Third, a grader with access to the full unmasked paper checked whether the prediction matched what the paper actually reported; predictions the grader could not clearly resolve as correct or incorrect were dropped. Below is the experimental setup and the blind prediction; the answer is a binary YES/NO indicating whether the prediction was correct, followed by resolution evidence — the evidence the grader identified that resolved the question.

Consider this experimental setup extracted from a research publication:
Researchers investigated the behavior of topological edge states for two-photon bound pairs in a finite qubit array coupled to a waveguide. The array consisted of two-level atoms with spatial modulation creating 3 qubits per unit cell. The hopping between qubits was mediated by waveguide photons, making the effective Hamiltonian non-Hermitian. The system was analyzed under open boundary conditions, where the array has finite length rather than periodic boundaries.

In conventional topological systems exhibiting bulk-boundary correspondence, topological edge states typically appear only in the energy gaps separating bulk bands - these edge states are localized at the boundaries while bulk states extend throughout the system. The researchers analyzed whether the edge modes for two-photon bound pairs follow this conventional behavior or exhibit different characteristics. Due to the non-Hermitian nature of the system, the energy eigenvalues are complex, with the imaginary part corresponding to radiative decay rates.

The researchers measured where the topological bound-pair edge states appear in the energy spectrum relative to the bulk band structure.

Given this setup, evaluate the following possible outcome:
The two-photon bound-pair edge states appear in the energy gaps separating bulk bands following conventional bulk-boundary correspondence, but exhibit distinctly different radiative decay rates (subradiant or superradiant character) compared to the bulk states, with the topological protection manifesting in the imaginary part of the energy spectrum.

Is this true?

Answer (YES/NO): NO